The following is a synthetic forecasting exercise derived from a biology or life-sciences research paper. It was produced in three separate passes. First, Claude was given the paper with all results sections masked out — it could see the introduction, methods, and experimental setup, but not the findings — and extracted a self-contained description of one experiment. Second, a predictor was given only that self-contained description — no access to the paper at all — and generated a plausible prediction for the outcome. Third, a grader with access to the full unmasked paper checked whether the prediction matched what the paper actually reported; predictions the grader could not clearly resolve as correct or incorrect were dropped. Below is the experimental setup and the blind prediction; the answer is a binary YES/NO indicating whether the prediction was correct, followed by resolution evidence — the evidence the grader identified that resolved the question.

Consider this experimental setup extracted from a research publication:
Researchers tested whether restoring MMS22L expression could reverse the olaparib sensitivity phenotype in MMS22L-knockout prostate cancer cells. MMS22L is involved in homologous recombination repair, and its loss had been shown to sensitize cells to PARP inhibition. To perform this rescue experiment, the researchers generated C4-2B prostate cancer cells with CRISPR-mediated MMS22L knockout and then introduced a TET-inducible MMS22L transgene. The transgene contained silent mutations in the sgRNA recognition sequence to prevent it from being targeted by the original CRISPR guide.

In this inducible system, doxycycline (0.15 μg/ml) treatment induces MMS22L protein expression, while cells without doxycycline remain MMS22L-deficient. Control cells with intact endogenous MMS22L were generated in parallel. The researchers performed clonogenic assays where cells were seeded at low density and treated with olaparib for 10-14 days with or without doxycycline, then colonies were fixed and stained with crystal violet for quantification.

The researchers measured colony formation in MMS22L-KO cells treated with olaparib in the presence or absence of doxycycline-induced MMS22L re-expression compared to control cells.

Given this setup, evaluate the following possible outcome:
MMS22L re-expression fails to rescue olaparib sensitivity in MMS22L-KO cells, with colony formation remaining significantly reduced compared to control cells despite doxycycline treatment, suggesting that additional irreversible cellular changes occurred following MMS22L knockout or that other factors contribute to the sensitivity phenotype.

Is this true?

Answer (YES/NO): NO